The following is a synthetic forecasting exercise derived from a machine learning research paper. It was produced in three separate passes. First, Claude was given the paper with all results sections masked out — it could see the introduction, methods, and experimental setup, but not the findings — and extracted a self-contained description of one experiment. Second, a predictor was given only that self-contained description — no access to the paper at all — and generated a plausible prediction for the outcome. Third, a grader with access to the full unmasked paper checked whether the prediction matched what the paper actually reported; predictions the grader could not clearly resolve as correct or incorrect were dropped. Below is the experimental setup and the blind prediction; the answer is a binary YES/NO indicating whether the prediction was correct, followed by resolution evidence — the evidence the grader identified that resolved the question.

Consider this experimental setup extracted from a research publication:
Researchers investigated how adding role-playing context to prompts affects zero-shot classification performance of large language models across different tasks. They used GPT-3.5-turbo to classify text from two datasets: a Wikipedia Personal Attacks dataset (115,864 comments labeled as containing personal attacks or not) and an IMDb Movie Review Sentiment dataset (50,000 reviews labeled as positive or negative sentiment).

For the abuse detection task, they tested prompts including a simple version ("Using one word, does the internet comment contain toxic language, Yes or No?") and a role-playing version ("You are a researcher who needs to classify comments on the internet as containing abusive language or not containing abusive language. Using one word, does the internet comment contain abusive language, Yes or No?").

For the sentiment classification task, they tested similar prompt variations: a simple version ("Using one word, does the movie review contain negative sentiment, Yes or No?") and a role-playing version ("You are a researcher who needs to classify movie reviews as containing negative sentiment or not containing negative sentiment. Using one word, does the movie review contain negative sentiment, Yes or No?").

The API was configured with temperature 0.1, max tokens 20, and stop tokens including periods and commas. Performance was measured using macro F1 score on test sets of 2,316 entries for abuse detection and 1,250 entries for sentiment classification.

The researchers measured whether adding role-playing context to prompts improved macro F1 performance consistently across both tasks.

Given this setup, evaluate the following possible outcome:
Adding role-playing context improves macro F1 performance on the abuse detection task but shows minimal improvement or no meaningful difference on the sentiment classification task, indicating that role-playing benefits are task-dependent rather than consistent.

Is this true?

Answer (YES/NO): YES